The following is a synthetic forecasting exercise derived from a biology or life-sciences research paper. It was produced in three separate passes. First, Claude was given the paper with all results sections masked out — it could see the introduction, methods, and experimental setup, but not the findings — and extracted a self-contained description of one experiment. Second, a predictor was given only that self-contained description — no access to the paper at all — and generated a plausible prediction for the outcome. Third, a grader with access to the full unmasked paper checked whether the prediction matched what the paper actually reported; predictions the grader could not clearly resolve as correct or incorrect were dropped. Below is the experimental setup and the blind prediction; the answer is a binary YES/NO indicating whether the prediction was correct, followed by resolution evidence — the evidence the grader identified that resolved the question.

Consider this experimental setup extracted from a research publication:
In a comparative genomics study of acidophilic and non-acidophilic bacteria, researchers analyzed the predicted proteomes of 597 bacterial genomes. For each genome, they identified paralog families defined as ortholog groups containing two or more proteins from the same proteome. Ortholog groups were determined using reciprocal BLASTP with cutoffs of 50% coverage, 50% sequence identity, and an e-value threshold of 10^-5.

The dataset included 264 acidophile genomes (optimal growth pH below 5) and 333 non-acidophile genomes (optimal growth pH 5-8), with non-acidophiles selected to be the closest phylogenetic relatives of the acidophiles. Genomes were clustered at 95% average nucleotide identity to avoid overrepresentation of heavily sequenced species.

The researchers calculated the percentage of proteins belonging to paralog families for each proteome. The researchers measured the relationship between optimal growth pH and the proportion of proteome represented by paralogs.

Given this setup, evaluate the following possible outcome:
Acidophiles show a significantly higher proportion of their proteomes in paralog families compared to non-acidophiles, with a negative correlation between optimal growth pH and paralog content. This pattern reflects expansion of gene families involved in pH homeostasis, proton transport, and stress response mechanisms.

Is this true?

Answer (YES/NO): NO